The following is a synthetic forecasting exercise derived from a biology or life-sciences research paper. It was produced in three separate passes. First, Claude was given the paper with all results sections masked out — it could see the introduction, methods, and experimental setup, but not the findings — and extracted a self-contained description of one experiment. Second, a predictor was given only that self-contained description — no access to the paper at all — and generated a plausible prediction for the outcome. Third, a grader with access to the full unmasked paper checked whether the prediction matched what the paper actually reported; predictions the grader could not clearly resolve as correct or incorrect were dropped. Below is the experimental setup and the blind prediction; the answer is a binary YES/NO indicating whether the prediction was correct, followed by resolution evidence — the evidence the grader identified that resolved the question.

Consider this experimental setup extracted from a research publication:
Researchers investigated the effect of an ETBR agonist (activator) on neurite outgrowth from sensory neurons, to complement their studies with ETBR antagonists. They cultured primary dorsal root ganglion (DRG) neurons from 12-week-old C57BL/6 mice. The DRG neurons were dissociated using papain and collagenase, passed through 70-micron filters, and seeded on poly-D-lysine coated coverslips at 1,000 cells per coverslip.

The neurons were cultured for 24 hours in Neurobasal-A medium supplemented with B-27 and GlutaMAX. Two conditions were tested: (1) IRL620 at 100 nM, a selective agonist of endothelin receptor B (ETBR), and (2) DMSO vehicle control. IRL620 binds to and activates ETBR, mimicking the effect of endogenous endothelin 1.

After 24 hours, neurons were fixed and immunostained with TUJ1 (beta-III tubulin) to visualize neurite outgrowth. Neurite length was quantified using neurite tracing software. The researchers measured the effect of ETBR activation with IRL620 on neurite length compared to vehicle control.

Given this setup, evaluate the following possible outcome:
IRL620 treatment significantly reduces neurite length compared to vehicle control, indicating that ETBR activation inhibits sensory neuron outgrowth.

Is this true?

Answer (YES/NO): NO